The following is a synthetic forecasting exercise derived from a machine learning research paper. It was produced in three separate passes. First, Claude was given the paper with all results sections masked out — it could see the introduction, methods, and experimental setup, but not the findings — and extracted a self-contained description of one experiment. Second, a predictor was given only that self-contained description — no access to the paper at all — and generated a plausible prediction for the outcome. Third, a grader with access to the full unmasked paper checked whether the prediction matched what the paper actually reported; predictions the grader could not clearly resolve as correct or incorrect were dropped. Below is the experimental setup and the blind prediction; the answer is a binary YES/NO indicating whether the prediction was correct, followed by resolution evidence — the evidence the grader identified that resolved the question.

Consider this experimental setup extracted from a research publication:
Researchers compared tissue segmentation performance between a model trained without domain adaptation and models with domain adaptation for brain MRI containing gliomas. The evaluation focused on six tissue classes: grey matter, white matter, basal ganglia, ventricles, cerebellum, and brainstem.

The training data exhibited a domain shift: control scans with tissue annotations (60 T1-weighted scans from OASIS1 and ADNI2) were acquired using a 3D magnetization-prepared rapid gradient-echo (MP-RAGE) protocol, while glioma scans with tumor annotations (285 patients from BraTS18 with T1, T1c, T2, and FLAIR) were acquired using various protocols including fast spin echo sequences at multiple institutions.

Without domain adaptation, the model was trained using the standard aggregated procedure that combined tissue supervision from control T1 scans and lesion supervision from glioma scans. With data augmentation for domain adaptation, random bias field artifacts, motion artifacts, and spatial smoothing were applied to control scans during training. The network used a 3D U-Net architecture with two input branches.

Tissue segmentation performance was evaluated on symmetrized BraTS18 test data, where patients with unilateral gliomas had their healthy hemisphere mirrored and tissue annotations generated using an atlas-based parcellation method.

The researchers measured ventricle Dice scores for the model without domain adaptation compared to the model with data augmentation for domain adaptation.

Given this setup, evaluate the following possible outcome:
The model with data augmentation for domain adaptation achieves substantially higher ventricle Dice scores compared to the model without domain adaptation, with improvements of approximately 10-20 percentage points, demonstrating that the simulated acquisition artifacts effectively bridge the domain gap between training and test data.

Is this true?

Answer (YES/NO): NO